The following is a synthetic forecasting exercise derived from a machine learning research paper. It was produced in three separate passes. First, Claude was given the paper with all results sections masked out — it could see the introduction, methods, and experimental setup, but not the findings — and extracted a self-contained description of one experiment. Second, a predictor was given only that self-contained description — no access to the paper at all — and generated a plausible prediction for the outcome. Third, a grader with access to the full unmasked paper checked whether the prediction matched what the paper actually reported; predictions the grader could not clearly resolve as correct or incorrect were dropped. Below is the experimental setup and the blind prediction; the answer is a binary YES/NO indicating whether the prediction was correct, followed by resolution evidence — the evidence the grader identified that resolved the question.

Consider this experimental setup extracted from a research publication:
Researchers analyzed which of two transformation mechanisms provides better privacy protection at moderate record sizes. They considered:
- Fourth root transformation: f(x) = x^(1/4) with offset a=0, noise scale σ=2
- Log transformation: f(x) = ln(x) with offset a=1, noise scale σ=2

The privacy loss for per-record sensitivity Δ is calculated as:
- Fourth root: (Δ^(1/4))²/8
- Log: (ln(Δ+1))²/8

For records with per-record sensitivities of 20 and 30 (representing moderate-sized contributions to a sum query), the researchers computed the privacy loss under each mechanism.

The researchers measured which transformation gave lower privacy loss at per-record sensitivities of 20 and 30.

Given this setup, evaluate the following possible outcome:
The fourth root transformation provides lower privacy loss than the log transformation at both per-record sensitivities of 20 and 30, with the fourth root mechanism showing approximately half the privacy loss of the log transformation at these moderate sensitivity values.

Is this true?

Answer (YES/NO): YES